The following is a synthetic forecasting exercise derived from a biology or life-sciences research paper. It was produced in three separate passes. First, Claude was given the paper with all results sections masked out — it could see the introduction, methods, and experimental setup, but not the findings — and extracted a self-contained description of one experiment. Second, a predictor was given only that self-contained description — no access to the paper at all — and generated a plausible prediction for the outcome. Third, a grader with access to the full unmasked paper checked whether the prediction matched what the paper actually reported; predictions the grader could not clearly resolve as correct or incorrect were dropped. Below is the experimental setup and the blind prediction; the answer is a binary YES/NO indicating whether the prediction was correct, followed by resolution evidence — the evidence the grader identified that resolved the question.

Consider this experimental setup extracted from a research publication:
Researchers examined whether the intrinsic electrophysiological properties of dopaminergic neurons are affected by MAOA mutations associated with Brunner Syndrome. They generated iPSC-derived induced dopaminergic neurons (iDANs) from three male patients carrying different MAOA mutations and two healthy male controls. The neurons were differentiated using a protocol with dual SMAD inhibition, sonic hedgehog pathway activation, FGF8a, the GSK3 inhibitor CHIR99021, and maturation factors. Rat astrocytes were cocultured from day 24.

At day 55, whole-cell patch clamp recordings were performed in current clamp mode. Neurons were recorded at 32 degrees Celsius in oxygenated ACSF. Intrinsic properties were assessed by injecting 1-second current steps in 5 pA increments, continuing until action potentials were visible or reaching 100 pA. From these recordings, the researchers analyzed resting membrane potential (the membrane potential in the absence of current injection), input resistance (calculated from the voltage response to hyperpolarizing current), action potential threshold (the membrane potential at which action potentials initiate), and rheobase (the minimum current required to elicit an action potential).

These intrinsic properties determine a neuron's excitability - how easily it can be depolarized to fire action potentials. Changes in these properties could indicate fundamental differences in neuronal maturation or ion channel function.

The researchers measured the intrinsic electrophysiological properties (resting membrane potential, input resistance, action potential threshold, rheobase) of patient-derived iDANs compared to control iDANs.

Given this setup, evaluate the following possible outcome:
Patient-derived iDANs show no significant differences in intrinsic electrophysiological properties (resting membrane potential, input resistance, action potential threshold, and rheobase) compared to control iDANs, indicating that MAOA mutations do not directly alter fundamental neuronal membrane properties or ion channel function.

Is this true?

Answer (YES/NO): YES